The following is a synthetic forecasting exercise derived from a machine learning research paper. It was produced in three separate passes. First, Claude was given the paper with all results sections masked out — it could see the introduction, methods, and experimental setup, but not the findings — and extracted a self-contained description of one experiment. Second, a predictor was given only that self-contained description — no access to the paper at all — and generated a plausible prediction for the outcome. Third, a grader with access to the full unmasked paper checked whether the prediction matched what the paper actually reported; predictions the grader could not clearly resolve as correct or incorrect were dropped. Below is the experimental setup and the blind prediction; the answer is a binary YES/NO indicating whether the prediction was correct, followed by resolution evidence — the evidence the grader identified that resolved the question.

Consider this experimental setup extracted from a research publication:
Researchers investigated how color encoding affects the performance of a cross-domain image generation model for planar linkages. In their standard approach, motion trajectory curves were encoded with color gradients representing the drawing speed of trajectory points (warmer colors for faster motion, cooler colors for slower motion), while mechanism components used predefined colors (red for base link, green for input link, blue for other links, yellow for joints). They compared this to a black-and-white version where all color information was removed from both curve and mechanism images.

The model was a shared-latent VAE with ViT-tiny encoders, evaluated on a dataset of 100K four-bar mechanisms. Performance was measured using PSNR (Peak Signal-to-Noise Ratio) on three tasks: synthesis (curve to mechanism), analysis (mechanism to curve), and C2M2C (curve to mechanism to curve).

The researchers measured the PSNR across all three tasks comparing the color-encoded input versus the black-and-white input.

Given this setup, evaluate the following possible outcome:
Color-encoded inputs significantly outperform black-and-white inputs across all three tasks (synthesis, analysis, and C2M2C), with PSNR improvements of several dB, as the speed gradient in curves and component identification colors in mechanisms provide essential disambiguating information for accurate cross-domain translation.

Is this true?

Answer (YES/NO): YES